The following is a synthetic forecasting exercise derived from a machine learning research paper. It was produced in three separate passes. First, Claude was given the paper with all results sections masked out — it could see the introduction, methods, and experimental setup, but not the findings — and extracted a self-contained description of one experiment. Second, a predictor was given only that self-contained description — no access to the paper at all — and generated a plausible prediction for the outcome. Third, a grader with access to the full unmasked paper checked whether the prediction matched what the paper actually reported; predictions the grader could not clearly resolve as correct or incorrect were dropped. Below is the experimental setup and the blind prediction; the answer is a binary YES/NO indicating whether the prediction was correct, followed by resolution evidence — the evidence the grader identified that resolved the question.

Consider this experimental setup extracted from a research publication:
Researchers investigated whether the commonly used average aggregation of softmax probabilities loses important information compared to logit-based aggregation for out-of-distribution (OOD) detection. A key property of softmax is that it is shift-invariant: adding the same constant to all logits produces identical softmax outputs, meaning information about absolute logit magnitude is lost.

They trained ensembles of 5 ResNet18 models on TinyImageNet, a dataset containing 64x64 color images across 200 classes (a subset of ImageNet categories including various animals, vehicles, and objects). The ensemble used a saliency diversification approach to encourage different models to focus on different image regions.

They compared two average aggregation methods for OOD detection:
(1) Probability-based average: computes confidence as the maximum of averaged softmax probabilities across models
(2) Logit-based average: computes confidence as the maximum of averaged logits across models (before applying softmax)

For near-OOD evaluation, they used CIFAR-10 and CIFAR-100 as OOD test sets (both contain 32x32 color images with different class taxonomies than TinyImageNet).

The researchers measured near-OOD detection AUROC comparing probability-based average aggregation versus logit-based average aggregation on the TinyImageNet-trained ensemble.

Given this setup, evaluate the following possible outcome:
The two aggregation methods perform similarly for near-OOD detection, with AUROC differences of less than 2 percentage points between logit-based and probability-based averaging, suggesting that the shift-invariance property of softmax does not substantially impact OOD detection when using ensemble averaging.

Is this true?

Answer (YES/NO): NO